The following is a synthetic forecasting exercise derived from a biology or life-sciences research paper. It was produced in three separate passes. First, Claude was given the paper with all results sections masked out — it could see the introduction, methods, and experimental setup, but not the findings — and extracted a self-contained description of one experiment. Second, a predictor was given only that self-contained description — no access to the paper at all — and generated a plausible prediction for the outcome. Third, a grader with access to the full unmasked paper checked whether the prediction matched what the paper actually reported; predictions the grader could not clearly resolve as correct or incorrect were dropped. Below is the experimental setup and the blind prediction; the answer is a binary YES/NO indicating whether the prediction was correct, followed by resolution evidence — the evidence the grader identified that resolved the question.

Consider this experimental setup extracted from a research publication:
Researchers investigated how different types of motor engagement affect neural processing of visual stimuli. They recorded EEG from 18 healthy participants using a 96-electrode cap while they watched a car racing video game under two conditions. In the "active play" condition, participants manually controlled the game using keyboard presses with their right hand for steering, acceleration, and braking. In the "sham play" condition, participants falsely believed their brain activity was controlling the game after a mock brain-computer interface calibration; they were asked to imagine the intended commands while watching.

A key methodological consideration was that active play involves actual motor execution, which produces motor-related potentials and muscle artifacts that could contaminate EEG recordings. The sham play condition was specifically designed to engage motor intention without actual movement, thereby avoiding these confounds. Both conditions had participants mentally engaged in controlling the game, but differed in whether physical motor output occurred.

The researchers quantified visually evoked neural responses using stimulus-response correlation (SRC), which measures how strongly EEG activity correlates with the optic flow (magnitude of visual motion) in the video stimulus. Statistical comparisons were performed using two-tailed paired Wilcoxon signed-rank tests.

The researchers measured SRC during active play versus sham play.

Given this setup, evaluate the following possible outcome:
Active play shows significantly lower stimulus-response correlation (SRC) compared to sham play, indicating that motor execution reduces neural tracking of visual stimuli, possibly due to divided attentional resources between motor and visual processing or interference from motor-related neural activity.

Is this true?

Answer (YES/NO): NO